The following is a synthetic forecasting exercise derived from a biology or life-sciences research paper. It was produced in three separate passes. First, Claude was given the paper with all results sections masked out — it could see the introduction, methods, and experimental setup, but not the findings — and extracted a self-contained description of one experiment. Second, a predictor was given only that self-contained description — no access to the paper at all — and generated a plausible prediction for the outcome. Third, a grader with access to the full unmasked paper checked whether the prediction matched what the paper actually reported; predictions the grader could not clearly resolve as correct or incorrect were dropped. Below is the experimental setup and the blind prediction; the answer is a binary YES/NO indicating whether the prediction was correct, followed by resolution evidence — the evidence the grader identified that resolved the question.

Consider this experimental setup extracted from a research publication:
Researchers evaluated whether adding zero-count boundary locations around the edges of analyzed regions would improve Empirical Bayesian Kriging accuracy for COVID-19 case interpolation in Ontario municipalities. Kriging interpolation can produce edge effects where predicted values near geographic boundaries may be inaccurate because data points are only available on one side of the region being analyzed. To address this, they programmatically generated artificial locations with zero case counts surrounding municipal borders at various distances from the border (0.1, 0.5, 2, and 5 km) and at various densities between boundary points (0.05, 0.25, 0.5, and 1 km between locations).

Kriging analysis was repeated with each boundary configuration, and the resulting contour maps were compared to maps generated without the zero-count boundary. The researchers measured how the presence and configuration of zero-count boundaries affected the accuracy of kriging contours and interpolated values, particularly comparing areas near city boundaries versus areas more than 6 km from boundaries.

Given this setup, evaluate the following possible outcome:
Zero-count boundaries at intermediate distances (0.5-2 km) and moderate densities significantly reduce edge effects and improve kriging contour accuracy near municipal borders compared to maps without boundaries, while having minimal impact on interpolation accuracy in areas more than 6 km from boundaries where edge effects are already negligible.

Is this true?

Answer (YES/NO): NO